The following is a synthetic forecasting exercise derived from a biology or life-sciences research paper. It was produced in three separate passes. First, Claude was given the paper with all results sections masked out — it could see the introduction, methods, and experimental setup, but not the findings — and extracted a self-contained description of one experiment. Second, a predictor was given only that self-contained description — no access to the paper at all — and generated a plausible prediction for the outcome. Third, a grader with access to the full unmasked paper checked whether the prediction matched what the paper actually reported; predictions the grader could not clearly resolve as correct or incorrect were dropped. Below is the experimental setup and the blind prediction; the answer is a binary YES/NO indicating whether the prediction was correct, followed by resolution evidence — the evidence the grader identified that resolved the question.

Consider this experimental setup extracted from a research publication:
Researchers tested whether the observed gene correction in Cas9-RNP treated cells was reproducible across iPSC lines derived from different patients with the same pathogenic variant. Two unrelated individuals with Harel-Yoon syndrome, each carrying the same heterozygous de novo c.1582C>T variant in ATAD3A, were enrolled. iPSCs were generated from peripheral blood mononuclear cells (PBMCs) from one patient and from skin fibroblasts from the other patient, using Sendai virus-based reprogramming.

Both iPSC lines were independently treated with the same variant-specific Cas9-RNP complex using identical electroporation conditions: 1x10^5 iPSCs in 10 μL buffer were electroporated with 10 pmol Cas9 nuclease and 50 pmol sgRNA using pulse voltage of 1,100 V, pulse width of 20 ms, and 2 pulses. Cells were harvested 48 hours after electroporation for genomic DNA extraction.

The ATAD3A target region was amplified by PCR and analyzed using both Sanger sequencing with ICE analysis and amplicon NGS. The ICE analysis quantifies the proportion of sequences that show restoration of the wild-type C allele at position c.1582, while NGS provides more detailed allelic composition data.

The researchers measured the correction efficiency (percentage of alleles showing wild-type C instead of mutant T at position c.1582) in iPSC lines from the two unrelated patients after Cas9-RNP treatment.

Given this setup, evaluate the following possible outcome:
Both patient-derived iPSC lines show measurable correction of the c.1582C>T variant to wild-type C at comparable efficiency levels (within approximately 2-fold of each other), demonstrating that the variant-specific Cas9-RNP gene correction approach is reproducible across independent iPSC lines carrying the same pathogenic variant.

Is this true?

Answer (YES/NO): YES